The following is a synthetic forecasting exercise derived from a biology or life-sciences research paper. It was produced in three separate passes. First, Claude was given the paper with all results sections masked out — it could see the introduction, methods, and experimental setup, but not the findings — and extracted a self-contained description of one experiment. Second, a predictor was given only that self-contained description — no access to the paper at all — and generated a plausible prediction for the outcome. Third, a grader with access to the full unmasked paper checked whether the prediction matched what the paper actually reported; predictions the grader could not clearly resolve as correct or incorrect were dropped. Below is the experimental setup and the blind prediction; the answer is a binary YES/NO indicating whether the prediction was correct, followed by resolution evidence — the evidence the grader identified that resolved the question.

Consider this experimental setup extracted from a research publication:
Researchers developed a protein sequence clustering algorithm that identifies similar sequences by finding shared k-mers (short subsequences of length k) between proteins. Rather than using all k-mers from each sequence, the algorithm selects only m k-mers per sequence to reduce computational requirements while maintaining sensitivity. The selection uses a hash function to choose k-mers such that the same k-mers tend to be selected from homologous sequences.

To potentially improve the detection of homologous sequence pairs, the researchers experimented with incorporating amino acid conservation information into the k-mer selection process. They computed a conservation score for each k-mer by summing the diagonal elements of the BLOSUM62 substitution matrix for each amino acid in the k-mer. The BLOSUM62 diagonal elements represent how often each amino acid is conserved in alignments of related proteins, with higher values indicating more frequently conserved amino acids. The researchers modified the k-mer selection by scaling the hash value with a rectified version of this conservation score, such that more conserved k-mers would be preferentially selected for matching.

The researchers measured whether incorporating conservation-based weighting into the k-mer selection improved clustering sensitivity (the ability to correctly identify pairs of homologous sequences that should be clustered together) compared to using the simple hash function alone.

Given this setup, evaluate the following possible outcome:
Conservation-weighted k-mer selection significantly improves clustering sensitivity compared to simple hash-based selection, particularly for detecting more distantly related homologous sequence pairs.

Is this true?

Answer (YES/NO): NO